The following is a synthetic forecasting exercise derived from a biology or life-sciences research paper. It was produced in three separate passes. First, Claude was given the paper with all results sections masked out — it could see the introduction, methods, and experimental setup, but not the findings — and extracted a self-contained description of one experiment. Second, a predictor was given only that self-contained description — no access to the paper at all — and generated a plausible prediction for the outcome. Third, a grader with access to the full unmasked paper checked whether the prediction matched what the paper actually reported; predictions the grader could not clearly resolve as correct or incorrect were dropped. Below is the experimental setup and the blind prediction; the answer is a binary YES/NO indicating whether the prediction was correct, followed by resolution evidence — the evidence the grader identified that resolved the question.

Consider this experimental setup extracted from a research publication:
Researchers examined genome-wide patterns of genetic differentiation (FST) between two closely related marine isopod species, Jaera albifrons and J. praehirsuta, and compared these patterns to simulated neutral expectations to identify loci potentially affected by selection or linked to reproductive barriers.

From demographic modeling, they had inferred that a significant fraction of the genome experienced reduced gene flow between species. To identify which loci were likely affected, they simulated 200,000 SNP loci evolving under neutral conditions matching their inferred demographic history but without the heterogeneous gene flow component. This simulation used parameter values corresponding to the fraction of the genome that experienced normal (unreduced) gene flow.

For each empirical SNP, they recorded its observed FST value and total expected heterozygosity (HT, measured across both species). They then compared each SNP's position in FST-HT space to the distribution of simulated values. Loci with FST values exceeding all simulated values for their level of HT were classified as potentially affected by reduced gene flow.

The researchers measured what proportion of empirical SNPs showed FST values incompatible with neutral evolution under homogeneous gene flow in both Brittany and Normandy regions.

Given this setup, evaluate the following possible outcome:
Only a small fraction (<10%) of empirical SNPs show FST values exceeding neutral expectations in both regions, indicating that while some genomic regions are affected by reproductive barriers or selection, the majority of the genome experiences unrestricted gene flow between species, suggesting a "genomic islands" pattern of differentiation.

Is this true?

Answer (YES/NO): YES